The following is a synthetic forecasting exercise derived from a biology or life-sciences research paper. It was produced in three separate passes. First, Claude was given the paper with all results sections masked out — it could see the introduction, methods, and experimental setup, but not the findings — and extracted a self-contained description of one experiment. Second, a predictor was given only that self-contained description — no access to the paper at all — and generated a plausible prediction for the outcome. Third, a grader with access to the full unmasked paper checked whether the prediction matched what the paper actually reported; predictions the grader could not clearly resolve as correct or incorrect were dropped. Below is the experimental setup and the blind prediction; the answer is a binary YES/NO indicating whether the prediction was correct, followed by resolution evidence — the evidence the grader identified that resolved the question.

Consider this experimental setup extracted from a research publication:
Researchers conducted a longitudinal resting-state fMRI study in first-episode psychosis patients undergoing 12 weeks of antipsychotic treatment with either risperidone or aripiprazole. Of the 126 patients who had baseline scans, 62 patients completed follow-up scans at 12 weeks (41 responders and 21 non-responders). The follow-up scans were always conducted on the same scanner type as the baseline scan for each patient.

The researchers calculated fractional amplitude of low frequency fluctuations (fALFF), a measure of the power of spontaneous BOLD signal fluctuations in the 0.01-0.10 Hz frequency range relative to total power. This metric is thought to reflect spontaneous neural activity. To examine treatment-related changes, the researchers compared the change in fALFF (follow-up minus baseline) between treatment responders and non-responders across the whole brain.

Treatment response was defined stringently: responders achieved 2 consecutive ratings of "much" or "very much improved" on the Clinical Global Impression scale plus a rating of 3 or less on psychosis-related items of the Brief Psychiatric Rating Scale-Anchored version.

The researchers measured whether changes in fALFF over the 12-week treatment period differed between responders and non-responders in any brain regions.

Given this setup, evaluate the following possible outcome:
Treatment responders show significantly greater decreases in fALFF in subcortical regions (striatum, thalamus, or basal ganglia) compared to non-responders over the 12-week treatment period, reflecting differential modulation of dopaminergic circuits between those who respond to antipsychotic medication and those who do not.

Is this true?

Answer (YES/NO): NO